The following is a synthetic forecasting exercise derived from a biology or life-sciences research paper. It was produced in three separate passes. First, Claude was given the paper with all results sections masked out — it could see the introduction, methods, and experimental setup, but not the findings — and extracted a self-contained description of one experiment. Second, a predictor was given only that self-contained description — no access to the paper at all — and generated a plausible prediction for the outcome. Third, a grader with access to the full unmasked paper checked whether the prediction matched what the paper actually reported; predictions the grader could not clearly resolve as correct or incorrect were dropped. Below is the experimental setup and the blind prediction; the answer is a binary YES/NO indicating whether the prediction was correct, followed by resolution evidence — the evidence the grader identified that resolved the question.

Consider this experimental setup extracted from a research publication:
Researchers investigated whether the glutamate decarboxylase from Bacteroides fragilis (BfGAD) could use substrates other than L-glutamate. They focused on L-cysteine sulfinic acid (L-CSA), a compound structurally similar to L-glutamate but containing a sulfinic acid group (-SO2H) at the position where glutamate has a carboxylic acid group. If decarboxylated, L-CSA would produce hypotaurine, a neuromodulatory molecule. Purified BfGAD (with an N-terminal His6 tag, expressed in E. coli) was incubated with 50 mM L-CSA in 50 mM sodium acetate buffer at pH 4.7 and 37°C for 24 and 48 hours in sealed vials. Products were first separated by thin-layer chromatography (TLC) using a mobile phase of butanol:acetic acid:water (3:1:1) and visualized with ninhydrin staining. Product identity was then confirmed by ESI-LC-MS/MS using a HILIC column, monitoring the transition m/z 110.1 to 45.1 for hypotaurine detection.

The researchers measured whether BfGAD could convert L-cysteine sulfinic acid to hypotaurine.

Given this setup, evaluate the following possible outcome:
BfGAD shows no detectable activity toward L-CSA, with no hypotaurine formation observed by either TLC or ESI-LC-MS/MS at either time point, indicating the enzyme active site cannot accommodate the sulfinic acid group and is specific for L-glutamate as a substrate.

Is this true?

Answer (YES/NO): NO